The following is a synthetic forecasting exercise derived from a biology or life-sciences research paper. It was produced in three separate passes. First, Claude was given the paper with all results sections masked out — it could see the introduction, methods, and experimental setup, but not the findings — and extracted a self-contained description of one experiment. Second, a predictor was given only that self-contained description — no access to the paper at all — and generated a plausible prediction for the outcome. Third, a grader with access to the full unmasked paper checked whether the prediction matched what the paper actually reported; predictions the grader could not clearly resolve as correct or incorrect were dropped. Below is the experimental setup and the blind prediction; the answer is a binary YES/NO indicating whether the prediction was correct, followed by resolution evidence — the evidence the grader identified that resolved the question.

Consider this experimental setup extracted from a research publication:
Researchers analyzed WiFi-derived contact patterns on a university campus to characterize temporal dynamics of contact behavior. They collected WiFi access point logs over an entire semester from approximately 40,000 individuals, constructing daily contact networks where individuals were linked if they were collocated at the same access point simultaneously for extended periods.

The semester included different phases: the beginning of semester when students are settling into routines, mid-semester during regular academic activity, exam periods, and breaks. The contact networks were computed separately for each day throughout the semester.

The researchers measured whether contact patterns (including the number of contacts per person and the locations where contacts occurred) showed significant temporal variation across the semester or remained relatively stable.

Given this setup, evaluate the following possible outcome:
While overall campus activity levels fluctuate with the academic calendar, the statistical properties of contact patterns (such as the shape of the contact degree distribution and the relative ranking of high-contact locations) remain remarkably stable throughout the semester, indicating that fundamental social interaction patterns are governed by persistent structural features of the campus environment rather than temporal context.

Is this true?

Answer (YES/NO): NO